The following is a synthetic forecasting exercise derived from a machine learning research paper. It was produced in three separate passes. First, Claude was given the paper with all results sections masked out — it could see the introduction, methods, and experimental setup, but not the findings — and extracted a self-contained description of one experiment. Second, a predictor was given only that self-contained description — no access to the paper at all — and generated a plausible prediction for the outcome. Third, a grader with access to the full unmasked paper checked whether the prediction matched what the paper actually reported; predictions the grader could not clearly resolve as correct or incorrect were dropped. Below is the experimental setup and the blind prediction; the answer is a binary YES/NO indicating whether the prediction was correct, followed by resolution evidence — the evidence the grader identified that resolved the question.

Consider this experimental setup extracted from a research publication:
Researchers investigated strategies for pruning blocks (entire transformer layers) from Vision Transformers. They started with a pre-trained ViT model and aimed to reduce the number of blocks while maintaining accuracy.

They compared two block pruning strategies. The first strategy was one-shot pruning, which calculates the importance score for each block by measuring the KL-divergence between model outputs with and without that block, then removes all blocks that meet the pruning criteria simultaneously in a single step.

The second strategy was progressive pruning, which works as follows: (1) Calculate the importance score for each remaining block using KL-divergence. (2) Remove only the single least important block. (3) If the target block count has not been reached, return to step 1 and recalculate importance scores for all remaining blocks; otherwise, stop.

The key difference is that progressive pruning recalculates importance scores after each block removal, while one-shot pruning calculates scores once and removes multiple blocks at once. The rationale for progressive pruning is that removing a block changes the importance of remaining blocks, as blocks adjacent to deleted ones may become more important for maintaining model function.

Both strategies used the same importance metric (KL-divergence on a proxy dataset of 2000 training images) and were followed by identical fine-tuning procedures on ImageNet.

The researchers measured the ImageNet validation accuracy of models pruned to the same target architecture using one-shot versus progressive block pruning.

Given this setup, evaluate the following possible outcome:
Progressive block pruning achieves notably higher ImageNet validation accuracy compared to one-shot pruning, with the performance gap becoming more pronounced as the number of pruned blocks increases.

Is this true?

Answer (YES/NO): NO